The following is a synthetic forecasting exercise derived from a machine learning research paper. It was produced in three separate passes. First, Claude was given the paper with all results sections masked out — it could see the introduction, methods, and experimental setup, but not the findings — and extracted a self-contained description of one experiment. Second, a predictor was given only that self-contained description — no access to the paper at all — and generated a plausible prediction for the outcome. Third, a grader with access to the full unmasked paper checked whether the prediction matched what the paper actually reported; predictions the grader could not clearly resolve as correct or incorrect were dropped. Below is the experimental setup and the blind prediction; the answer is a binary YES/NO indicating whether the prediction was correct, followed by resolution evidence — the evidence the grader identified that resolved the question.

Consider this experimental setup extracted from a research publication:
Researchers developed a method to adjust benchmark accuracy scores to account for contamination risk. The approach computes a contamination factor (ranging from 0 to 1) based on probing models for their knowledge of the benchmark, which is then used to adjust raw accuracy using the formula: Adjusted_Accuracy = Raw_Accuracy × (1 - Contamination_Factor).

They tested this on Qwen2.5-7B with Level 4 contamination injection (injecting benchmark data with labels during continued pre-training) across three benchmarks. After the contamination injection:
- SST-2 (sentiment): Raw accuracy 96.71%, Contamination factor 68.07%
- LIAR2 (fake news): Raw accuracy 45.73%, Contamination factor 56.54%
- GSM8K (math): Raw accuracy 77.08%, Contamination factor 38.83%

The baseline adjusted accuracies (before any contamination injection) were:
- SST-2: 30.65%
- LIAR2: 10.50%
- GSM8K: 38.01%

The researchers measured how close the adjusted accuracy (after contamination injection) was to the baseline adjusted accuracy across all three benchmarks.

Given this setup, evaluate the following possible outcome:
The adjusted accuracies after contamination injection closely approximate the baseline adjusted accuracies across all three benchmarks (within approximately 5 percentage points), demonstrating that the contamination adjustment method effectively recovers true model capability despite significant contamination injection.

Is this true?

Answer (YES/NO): NO